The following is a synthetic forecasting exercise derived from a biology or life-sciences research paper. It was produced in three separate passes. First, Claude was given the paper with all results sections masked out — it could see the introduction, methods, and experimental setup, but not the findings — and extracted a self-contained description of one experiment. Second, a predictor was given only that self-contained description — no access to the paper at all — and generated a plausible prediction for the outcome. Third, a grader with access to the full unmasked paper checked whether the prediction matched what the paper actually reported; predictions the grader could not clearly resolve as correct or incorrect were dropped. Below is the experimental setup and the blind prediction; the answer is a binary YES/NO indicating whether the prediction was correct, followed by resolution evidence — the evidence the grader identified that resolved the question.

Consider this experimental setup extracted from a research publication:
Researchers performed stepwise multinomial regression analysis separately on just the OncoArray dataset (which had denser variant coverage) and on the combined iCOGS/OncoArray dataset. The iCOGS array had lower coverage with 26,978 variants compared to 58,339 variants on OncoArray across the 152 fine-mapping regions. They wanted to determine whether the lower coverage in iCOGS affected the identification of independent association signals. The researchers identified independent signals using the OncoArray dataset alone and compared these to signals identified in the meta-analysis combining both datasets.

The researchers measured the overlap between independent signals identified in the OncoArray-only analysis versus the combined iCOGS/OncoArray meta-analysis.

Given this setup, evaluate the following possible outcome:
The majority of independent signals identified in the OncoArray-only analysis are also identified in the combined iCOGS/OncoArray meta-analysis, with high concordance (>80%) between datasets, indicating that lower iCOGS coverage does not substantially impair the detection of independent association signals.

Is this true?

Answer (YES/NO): YES